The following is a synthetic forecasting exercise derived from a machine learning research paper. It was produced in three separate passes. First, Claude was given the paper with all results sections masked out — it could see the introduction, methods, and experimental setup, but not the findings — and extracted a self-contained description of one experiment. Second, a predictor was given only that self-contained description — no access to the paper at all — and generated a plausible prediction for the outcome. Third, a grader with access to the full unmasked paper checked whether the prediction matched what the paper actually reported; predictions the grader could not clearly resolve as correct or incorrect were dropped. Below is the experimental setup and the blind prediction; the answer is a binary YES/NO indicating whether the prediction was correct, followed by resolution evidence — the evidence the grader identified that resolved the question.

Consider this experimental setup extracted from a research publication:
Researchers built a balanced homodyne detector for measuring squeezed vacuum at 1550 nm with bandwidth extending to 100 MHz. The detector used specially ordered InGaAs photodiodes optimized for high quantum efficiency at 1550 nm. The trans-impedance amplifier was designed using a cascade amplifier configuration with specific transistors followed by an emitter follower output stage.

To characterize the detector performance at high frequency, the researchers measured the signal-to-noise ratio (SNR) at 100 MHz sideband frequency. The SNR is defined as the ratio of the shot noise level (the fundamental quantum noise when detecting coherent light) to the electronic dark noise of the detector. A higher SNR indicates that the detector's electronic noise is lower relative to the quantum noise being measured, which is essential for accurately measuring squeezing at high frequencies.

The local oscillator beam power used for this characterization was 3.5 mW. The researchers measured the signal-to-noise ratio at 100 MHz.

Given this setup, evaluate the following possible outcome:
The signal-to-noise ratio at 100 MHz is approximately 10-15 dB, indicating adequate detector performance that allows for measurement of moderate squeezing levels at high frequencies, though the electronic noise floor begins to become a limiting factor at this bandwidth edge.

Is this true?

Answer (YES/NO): YES